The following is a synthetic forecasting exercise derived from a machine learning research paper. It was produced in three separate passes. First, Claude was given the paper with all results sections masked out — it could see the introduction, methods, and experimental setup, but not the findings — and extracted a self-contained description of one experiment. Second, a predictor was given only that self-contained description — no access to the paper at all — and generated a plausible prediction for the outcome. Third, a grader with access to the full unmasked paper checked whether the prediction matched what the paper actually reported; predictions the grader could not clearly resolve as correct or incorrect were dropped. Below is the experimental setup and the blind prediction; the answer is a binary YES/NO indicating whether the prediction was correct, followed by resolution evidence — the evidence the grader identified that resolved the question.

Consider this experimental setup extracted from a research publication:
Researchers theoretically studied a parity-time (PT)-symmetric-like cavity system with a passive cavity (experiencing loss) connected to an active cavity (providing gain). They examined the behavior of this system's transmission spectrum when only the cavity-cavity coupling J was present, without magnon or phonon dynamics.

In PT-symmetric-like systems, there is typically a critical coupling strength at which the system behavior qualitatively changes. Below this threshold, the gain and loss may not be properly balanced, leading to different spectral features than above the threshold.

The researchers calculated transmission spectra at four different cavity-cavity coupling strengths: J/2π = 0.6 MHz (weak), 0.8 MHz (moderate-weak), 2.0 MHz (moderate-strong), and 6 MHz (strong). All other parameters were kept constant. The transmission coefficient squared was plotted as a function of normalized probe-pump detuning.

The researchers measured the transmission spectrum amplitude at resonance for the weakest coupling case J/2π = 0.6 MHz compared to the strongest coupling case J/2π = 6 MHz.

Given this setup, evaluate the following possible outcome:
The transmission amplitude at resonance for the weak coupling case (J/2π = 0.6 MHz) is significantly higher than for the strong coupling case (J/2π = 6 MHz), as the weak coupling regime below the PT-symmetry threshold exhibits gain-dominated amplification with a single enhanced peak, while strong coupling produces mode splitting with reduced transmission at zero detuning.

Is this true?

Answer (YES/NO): YES